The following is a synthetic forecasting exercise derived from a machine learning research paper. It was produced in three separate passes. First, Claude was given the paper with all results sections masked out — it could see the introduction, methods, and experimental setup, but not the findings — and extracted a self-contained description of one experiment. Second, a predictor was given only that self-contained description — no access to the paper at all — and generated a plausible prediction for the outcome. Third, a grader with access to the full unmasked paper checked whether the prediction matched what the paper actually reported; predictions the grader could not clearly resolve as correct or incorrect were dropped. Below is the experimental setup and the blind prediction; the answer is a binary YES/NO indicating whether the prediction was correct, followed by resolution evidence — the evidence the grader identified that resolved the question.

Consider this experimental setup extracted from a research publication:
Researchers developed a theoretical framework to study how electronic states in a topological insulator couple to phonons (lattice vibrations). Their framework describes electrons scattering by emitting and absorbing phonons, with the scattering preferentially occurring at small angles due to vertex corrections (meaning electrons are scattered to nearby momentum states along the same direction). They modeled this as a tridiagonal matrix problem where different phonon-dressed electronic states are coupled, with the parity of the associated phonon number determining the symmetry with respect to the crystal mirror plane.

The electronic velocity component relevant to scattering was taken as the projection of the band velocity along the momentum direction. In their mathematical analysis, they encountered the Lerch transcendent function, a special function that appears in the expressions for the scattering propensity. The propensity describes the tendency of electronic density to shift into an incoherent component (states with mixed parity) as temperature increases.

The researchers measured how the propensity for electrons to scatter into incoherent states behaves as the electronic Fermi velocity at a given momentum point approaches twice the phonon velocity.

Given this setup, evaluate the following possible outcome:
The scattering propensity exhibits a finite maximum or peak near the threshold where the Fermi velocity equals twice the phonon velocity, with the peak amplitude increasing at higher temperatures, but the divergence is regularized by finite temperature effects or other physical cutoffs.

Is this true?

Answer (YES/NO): NO